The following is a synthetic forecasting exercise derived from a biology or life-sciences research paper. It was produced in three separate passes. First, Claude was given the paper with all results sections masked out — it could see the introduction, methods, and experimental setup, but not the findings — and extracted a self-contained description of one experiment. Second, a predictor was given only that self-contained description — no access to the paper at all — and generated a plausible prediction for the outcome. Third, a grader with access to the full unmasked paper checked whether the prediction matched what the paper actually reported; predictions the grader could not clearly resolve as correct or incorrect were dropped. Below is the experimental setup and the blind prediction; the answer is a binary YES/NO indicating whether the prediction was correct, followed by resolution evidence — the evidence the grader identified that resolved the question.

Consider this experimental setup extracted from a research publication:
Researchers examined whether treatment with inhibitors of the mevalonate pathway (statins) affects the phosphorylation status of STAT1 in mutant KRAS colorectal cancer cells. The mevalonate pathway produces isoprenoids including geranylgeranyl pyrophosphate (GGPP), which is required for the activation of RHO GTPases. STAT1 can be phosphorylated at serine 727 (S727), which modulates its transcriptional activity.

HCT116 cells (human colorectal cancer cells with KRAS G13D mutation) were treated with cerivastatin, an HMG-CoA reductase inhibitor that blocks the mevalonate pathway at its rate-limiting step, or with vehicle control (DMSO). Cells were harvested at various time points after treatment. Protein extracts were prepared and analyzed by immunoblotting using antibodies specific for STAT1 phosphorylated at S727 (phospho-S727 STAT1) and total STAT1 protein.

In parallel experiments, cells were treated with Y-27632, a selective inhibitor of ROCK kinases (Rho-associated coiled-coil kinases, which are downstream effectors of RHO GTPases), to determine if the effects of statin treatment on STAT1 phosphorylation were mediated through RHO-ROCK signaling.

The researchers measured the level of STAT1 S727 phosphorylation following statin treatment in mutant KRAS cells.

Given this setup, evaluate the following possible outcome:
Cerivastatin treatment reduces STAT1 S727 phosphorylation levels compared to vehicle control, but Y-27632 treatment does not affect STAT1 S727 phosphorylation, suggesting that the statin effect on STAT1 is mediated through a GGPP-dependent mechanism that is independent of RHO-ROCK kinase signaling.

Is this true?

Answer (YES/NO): NO